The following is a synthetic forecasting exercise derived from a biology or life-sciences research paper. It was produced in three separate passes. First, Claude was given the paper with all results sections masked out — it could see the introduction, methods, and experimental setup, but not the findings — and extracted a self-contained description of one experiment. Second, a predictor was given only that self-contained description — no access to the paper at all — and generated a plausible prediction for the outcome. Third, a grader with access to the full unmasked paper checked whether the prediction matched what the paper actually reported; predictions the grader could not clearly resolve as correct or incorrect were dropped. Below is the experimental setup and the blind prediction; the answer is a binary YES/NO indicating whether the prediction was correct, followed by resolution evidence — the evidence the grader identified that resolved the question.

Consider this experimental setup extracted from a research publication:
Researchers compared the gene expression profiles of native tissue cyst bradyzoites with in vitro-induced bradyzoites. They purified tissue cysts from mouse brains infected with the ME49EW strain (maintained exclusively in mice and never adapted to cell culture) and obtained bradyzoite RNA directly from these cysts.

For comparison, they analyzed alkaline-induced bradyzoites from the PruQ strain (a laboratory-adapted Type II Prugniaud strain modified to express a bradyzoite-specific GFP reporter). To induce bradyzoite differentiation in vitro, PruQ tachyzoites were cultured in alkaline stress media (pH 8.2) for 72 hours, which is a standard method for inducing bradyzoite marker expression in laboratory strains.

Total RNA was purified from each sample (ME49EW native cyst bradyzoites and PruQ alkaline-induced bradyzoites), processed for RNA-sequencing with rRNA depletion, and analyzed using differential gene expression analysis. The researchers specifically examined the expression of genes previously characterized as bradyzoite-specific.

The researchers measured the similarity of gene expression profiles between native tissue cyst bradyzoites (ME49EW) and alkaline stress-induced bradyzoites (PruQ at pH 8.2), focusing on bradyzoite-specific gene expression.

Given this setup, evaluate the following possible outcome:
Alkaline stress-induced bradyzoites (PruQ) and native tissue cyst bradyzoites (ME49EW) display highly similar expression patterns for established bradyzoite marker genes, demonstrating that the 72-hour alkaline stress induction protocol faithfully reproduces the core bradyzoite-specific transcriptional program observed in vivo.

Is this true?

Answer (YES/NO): NO